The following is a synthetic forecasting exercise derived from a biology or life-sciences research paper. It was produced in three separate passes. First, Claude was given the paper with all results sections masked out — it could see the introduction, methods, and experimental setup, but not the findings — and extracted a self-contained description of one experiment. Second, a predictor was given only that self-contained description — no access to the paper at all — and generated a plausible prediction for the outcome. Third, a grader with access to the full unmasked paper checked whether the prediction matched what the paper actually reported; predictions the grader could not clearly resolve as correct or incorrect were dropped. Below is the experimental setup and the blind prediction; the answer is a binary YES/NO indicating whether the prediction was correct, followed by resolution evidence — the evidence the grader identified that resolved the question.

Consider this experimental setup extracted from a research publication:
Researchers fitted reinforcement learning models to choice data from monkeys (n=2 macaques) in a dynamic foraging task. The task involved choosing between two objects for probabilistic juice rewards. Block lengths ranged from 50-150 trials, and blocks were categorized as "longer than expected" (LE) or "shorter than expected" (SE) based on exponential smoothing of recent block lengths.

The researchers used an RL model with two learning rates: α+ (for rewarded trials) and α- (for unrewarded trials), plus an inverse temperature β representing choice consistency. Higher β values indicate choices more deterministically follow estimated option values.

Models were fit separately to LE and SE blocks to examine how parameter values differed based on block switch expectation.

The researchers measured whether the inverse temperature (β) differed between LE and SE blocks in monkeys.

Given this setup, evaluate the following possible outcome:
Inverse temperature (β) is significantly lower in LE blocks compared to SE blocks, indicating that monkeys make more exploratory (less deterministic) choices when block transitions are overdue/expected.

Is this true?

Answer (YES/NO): NO